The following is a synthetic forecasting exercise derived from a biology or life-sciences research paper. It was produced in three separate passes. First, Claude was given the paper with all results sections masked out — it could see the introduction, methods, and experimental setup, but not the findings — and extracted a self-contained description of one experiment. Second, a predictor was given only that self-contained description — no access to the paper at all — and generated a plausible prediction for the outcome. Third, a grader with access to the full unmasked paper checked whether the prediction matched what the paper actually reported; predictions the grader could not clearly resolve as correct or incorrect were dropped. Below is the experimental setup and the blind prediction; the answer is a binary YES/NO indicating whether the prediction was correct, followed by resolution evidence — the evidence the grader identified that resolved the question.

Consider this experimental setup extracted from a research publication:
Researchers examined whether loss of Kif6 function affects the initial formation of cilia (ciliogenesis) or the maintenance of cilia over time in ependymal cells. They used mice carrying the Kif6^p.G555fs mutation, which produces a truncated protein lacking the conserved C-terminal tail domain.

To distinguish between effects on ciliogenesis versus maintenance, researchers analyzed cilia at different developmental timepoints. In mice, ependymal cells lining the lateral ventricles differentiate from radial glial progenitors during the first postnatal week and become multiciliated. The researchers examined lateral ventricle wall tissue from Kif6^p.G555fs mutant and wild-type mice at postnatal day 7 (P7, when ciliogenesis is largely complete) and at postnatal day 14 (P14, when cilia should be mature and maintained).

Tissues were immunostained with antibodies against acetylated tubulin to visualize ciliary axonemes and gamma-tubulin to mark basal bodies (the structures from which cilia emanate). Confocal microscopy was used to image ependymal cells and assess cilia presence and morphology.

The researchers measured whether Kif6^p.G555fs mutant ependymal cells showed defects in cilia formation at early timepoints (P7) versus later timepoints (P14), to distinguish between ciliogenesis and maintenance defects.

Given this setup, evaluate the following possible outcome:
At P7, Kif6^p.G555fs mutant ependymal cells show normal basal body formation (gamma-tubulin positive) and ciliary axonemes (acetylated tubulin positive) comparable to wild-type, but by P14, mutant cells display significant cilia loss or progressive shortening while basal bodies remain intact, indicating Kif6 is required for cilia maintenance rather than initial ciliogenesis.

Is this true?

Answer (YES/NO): NO